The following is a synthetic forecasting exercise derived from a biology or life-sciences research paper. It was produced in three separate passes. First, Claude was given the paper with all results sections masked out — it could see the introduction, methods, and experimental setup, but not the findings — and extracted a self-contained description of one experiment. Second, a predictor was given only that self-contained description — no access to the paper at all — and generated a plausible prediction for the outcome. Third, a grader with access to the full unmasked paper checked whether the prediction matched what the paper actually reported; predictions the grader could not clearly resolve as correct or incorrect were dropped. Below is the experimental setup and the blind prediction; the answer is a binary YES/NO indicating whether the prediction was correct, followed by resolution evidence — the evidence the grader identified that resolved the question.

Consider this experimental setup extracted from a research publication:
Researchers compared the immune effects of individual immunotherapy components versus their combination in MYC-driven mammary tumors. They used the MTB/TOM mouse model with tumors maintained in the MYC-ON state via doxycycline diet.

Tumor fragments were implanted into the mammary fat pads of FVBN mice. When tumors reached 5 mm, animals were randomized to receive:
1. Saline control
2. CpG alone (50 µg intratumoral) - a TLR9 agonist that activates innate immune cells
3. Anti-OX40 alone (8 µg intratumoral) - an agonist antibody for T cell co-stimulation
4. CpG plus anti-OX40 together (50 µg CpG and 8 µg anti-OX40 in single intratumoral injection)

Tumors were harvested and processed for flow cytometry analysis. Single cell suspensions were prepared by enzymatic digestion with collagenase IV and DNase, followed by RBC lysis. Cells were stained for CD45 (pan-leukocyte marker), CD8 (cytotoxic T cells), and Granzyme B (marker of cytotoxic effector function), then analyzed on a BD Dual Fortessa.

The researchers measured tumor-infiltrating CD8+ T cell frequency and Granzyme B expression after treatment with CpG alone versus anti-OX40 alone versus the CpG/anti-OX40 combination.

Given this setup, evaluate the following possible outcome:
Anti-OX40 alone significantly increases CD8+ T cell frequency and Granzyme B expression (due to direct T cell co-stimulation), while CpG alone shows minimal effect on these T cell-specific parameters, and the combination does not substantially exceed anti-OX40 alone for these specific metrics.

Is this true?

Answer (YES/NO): NO